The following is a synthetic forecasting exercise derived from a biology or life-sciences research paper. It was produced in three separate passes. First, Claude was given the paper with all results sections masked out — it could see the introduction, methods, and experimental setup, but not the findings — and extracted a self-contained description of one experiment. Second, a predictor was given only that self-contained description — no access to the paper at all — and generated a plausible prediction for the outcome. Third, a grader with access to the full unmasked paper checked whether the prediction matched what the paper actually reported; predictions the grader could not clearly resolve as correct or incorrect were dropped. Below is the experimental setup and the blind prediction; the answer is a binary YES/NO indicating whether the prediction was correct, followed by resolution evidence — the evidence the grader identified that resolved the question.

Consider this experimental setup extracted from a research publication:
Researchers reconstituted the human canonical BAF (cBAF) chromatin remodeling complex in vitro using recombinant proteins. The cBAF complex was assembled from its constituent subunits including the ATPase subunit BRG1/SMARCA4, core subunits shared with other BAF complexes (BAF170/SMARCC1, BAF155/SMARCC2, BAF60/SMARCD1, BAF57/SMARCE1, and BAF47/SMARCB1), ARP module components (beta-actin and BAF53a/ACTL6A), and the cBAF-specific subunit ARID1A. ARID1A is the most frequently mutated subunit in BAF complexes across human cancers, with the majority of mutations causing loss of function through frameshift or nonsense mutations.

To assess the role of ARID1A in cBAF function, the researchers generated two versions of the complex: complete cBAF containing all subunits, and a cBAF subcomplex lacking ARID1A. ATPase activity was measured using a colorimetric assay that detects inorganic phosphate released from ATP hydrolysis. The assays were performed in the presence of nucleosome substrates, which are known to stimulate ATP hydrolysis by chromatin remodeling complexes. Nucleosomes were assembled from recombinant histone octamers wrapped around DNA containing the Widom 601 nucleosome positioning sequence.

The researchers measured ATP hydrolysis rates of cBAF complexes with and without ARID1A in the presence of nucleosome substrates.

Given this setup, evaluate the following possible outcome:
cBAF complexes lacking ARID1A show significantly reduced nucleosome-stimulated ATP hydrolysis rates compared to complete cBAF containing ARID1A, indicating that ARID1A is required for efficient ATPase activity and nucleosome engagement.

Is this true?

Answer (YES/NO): NO